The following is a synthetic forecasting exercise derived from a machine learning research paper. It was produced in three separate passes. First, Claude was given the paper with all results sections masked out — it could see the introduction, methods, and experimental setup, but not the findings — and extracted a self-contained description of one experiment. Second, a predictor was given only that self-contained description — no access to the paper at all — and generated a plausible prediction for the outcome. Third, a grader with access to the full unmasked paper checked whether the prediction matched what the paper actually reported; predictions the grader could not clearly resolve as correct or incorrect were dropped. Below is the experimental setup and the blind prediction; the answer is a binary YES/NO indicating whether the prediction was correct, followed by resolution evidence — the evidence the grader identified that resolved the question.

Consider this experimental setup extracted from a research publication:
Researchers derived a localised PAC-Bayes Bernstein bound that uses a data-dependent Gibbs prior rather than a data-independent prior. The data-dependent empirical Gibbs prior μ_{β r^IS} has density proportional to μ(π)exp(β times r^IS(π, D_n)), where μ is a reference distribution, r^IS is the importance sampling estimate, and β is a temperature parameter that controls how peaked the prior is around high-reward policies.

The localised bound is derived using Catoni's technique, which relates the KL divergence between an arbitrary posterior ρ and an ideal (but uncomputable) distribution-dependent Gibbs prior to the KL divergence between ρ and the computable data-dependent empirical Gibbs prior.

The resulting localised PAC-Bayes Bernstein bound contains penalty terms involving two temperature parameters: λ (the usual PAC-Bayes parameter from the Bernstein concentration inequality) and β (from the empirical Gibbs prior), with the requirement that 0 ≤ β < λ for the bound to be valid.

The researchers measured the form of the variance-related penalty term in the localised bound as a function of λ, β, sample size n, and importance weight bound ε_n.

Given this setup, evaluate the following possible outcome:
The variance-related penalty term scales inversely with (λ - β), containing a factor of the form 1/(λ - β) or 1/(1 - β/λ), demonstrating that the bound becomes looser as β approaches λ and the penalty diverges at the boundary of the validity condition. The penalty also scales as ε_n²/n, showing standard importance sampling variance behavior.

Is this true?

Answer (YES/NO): NO